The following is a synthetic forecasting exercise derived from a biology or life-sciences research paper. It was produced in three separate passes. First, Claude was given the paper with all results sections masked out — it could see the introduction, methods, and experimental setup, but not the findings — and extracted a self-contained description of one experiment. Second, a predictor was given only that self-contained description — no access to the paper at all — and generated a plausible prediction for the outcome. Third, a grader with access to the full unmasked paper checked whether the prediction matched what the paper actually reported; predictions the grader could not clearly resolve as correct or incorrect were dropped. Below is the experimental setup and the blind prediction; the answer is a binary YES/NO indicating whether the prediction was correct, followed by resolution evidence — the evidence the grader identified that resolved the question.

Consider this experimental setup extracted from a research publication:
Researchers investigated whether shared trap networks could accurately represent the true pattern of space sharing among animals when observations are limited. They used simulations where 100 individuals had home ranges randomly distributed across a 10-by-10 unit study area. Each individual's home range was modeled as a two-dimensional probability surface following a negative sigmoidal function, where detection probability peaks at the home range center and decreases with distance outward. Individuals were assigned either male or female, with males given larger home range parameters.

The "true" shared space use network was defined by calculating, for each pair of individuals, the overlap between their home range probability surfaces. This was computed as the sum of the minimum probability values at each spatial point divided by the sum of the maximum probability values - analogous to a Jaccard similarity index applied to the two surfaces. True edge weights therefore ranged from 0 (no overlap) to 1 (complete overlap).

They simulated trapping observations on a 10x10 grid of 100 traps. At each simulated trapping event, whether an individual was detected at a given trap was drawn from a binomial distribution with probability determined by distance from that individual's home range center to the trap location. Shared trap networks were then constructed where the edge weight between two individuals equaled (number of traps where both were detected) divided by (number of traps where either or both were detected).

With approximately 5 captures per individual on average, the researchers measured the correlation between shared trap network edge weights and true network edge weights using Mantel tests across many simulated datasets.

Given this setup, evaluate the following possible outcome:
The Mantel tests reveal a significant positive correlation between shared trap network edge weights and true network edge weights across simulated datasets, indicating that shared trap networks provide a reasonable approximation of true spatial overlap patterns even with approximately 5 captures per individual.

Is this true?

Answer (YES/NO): NO